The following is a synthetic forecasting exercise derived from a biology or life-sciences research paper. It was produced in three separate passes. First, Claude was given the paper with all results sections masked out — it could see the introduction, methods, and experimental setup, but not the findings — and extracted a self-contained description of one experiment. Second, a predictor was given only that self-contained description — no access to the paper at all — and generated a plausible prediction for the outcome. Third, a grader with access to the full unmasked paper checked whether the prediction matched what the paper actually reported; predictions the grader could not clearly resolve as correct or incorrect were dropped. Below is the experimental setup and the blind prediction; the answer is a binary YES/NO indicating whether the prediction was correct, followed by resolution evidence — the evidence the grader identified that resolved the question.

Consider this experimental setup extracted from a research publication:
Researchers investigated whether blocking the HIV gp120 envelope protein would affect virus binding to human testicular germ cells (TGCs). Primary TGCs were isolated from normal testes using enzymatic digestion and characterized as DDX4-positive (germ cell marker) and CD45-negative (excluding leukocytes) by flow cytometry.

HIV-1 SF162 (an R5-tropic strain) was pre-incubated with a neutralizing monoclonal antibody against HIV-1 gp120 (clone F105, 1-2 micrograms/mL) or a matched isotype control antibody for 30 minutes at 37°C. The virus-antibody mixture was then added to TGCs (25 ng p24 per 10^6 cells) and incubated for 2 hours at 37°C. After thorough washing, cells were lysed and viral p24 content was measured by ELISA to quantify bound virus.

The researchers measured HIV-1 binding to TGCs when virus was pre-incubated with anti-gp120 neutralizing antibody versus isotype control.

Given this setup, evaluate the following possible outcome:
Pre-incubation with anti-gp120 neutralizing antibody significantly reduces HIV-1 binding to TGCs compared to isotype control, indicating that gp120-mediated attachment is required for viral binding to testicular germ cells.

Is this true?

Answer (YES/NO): NO